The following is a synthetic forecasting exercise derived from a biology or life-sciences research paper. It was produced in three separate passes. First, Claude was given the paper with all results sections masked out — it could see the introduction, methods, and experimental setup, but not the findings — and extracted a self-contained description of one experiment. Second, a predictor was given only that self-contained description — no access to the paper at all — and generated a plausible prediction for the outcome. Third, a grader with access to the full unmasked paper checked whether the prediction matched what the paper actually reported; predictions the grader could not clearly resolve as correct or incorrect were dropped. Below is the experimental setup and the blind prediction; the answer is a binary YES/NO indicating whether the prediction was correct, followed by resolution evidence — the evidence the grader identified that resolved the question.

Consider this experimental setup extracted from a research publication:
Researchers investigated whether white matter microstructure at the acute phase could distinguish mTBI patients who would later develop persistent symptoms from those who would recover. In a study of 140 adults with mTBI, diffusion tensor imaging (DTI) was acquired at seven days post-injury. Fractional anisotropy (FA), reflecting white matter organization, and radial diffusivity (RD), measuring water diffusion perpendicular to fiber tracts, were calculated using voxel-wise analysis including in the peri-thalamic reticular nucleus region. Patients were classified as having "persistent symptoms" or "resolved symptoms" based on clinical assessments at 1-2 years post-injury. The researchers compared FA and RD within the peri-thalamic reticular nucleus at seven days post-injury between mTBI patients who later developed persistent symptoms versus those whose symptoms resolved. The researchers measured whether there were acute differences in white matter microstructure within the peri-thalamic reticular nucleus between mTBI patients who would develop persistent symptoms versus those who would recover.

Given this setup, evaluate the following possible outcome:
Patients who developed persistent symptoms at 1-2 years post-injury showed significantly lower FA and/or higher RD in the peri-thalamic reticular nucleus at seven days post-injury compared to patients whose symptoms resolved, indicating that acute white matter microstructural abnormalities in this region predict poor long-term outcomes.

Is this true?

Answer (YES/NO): YES